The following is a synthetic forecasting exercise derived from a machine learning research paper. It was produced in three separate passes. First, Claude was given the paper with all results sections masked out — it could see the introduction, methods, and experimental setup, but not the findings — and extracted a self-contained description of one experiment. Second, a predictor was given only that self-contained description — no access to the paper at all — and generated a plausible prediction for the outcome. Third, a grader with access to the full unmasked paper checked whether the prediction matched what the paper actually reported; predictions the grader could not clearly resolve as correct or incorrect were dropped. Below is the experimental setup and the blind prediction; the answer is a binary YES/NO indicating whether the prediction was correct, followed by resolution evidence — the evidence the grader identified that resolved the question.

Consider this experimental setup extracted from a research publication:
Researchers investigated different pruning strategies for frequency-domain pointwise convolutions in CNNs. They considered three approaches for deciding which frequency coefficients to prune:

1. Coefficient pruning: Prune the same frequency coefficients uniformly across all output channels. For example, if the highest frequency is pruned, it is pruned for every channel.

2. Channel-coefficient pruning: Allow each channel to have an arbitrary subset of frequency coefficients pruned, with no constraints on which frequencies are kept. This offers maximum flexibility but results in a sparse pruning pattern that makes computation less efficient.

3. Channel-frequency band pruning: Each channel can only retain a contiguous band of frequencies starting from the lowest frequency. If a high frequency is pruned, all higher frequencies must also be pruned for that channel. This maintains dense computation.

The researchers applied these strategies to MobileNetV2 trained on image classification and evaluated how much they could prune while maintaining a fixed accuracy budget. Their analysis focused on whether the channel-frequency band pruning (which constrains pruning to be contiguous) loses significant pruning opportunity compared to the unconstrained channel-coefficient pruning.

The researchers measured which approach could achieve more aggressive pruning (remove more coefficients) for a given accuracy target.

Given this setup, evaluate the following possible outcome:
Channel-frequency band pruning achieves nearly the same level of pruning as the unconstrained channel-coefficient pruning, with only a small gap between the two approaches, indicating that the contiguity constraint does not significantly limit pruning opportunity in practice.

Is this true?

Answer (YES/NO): YES